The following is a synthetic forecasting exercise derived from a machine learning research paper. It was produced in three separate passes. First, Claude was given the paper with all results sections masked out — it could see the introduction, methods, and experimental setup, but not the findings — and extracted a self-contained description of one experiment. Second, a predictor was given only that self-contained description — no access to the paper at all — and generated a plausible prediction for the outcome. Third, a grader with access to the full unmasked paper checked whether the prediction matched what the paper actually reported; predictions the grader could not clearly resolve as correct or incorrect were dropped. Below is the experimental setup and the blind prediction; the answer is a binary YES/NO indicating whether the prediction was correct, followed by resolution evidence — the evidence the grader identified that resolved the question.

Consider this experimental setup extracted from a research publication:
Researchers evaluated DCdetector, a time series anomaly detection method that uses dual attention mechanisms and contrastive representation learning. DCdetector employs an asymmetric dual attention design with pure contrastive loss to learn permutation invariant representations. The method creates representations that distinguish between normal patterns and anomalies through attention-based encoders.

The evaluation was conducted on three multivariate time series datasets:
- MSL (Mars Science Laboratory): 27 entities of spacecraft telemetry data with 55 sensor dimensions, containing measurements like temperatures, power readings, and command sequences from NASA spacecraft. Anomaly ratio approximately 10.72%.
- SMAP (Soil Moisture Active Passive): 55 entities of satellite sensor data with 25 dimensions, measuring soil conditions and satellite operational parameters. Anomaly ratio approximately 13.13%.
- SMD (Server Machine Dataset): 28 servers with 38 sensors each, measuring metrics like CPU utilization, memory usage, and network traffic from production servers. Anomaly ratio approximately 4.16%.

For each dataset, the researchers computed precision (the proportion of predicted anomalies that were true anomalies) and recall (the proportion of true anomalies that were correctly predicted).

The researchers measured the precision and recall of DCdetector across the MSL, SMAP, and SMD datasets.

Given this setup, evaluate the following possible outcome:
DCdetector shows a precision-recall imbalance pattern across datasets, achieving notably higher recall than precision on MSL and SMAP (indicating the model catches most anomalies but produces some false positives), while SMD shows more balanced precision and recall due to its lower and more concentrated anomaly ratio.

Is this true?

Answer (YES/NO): NO